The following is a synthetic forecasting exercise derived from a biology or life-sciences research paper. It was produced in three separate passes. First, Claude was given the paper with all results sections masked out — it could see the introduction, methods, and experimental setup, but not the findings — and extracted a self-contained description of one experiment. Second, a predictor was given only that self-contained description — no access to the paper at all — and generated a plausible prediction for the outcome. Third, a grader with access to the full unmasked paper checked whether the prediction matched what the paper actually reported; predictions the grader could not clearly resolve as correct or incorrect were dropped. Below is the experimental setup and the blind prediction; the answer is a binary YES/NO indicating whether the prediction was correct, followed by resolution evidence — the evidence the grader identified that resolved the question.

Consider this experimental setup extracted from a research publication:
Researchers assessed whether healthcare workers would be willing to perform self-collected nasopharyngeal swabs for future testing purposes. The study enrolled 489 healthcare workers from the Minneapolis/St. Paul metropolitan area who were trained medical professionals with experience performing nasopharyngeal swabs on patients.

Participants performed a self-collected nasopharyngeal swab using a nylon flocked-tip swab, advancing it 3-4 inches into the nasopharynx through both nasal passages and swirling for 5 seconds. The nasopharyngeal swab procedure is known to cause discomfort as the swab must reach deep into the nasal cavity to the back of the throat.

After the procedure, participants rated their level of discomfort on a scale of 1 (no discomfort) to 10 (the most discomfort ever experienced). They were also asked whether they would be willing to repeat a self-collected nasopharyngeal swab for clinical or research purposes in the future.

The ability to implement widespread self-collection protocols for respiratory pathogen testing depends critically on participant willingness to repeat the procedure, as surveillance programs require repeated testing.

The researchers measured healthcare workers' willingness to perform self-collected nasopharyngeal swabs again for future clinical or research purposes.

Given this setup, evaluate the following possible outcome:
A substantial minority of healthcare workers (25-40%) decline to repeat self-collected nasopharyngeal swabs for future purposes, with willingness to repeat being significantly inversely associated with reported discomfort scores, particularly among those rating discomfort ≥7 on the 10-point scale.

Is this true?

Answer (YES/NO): NO